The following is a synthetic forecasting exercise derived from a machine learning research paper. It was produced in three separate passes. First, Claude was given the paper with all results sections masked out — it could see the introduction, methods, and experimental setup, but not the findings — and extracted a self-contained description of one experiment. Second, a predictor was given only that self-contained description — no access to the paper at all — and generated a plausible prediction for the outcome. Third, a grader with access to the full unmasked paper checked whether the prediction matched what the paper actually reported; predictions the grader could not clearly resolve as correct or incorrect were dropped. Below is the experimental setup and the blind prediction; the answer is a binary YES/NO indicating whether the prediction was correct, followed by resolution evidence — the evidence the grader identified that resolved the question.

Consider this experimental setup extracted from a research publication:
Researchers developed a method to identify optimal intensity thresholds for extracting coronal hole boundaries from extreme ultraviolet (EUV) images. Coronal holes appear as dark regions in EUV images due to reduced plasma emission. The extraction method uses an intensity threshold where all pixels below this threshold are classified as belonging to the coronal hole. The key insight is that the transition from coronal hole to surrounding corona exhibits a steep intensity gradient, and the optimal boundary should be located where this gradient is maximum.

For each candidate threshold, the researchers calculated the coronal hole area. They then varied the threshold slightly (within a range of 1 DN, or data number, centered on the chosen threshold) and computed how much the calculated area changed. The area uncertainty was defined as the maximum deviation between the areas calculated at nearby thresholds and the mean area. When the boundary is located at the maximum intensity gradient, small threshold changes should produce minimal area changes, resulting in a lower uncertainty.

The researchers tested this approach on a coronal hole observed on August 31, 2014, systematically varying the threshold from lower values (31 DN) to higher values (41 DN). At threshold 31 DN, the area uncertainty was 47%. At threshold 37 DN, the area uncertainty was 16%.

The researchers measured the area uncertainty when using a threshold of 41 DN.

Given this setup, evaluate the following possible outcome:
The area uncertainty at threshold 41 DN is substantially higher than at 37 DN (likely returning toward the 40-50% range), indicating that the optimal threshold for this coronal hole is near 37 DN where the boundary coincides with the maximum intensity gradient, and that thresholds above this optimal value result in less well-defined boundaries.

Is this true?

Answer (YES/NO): NO